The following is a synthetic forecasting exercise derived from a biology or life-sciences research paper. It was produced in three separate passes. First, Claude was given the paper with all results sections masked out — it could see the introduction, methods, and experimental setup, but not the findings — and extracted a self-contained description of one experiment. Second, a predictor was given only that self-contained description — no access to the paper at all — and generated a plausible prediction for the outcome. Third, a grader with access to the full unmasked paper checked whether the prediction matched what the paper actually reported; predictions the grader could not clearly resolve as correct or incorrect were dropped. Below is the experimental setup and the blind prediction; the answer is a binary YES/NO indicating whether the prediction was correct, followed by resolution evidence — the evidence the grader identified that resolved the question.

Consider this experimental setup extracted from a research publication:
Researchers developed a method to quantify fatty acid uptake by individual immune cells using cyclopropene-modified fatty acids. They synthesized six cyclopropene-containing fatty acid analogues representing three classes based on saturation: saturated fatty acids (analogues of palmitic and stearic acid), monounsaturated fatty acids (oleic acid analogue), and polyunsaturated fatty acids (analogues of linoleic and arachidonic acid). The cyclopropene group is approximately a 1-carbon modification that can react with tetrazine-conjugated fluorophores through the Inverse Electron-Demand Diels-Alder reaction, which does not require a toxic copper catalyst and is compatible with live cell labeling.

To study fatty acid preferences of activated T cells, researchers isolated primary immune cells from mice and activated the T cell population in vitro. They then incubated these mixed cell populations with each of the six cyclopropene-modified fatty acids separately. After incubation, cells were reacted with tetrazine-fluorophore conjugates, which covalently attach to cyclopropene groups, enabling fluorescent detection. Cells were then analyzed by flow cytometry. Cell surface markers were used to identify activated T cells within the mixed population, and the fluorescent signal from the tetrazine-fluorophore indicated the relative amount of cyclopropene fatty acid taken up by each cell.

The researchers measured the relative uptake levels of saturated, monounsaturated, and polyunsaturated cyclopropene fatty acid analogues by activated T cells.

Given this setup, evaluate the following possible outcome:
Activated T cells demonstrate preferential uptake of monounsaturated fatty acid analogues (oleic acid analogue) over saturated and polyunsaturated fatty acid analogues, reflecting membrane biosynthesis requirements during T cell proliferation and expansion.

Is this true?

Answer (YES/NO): NO